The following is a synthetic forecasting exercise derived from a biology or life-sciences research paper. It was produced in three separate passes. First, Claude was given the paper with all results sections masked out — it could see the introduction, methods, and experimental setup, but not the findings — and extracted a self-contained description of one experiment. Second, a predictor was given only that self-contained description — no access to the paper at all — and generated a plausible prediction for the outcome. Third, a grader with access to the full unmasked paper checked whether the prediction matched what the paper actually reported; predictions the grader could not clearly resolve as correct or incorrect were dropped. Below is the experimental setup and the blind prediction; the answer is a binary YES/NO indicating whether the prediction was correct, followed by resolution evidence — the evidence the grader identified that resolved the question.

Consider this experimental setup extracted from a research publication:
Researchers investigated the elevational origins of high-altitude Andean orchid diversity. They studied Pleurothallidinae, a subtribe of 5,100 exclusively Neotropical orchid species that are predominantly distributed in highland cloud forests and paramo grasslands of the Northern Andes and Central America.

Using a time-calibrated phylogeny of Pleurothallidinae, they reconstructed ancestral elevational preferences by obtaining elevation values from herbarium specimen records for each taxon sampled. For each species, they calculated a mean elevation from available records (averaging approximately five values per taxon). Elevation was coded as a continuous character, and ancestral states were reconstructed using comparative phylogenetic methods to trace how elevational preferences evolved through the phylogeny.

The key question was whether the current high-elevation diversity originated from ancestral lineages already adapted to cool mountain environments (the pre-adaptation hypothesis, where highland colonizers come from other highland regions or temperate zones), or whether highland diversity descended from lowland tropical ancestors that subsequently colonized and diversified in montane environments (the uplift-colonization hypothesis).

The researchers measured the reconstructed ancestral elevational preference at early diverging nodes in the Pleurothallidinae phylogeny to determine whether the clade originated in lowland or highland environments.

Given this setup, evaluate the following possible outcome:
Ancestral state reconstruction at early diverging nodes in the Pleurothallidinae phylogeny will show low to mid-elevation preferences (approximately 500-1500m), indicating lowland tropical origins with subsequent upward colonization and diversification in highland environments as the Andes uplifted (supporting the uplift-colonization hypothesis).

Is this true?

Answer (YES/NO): NO